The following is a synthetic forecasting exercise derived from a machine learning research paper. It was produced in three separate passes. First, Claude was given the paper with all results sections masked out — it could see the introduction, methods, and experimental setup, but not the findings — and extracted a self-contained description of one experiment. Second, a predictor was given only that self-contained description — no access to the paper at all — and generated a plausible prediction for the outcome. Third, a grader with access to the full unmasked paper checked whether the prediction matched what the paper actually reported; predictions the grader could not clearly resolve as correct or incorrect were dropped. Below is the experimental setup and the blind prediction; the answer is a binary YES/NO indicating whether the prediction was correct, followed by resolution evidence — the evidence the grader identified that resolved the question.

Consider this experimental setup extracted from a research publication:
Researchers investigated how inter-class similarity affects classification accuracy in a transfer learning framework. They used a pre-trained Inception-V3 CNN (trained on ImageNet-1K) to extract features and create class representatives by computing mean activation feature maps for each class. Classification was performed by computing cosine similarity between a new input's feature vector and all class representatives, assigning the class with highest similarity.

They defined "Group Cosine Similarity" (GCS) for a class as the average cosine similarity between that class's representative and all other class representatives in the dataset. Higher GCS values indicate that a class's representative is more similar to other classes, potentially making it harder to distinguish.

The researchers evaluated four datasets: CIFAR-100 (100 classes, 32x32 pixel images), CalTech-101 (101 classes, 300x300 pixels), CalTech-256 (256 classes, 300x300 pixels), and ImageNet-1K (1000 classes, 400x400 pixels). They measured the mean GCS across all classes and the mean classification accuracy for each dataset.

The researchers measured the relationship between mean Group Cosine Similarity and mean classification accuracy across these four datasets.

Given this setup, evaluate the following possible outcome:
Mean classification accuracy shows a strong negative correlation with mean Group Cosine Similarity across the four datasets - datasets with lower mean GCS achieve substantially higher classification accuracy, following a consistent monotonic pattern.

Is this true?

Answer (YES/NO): NO